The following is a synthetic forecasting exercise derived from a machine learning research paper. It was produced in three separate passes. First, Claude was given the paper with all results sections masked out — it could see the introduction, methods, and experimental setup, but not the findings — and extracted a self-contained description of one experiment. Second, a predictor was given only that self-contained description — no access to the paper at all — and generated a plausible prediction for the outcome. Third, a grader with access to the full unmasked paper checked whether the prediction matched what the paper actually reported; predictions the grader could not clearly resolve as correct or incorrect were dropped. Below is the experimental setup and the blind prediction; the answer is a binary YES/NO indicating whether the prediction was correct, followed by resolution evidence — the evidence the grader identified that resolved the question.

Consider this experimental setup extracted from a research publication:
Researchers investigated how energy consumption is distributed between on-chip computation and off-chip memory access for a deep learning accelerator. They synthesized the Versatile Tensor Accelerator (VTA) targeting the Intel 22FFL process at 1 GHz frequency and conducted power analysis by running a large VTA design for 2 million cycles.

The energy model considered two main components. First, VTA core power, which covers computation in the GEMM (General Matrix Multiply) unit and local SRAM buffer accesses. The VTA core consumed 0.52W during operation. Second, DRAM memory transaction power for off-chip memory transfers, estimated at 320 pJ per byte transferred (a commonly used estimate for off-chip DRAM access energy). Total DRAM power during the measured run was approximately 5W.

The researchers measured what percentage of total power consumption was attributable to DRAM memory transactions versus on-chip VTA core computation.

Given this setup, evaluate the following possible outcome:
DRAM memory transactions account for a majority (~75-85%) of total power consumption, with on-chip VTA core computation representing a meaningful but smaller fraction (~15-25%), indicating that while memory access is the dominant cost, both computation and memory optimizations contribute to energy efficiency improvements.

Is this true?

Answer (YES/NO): NO